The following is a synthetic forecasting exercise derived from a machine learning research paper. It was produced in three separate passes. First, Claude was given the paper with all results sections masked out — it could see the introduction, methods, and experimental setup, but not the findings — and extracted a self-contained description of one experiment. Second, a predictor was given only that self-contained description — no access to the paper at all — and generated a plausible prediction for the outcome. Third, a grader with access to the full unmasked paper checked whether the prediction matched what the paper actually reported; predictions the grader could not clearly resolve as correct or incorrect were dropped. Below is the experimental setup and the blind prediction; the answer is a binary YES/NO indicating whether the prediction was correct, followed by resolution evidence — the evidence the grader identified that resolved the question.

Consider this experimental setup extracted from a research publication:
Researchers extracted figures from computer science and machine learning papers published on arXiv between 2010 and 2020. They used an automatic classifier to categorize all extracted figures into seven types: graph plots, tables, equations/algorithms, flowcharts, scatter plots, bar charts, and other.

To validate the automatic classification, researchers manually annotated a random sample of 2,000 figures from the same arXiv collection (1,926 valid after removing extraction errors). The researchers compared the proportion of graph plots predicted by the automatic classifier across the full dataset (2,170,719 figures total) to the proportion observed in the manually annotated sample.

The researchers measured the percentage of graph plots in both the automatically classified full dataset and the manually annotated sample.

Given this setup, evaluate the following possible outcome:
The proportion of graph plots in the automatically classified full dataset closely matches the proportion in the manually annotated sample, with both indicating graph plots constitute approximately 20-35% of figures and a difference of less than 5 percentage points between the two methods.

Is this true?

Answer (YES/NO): YES